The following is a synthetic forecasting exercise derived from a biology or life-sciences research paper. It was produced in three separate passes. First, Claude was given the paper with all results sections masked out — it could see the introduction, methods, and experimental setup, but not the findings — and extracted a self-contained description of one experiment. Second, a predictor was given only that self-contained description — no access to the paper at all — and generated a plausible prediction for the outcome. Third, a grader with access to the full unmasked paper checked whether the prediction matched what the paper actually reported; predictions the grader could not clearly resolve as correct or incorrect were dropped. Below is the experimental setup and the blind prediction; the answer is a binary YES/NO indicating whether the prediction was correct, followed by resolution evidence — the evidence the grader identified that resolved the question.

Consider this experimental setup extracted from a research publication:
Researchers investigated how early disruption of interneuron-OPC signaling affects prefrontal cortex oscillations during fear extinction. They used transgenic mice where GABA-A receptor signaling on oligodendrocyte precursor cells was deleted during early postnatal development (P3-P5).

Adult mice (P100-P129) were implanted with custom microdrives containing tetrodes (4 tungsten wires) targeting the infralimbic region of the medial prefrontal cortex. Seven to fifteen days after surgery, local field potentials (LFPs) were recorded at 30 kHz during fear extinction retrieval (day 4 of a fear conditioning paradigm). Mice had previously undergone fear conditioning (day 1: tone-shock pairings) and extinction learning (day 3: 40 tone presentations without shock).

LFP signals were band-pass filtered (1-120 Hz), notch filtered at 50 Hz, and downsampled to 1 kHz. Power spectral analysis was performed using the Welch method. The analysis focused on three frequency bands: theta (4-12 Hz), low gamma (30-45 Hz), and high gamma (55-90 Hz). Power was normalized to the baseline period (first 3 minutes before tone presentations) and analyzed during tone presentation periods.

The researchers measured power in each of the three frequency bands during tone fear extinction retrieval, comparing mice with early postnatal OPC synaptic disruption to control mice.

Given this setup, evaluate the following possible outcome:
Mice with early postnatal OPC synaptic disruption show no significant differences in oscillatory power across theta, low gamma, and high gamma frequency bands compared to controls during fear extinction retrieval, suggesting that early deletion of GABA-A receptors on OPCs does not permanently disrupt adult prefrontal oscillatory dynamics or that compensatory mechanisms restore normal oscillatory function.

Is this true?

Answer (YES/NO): NO